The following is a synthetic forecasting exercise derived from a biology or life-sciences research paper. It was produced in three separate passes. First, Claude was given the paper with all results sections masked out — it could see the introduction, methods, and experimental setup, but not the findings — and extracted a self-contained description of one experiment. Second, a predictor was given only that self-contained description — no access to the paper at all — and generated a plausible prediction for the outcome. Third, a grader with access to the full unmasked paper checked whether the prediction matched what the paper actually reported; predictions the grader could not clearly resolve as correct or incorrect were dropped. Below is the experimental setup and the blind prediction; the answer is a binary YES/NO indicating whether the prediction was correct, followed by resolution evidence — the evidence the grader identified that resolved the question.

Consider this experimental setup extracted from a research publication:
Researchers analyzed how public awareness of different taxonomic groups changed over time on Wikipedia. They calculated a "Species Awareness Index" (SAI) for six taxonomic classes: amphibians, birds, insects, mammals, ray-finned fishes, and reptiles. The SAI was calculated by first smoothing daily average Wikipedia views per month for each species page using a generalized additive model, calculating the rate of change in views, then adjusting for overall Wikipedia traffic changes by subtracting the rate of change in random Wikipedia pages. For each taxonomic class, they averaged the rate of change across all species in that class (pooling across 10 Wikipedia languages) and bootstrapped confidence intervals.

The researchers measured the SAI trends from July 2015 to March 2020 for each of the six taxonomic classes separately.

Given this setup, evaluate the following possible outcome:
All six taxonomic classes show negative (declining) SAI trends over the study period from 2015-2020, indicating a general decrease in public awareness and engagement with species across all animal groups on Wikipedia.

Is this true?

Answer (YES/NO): NO